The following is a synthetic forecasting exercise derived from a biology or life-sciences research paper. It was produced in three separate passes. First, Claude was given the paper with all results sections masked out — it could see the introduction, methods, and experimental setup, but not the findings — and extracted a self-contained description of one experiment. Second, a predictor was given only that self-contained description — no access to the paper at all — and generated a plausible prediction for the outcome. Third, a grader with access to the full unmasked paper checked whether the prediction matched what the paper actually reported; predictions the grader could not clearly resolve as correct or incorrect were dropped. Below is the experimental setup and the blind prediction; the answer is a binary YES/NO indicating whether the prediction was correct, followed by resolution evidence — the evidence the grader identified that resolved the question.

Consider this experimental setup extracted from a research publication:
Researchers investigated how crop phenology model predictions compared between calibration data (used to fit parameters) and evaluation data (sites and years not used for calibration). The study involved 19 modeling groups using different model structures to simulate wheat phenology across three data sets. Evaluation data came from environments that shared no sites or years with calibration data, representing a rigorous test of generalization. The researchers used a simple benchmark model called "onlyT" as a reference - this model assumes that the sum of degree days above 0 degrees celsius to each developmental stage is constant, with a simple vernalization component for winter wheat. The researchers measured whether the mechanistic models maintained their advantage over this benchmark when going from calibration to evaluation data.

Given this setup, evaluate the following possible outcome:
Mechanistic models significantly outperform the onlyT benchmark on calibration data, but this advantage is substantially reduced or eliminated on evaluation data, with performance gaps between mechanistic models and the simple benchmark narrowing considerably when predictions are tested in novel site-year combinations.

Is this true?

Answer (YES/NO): NO